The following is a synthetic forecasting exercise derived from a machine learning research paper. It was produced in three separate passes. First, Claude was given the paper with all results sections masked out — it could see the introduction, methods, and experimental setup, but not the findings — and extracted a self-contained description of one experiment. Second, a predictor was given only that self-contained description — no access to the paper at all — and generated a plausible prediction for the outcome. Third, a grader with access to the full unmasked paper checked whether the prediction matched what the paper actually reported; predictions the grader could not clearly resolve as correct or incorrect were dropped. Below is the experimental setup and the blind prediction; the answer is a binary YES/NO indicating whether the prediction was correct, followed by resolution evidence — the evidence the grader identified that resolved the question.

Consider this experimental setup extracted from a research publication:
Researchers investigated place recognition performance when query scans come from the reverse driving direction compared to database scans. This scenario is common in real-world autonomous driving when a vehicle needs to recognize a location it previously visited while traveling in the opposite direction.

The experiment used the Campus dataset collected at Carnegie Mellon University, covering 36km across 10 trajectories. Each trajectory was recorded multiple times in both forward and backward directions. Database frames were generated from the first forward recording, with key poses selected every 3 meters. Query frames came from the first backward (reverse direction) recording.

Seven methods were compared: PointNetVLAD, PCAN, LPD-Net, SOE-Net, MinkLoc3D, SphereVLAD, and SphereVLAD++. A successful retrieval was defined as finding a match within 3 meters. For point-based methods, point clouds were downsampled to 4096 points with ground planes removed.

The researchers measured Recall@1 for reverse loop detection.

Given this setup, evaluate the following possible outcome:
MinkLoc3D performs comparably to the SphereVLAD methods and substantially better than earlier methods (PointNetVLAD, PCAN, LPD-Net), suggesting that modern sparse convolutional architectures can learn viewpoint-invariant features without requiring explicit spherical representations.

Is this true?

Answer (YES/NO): NO